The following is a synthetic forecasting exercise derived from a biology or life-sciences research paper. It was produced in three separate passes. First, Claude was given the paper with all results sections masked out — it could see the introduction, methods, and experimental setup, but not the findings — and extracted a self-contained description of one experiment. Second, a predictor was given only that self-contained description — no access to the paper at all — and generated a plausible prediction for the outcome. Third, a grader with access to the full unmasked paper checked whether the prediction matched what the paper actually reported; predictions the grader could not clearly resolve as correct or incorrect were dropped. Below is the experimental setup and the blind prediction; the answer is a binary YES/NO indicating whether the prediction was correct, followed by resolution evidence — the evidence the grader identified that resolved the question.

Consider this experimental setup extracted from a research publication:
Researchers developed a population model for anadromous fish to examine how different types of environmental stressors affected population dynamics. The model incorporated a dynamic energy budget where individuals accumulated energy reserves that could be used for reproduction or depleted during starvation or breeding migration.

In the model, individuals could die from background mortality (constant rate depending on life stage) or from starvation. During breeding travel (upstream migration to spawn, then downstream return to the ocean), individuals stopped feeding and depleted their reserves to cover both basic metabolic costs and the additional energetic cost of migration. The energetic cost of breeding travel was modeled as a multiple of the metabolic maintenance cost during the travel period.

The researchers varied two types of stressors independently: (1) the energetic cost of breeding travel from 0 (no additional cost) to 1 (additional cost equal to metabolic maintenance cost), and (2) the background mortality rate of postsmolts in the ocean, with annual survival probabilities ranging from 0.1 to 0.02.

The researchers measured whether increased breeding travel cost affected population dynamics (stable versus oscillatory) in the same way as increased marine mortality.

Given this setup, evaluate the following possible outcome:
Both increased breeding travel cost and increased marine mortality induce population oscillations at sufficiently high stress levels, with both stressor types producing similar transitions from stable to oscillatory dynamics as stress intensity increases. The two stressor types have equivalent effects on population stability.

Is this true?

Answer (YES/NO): YES